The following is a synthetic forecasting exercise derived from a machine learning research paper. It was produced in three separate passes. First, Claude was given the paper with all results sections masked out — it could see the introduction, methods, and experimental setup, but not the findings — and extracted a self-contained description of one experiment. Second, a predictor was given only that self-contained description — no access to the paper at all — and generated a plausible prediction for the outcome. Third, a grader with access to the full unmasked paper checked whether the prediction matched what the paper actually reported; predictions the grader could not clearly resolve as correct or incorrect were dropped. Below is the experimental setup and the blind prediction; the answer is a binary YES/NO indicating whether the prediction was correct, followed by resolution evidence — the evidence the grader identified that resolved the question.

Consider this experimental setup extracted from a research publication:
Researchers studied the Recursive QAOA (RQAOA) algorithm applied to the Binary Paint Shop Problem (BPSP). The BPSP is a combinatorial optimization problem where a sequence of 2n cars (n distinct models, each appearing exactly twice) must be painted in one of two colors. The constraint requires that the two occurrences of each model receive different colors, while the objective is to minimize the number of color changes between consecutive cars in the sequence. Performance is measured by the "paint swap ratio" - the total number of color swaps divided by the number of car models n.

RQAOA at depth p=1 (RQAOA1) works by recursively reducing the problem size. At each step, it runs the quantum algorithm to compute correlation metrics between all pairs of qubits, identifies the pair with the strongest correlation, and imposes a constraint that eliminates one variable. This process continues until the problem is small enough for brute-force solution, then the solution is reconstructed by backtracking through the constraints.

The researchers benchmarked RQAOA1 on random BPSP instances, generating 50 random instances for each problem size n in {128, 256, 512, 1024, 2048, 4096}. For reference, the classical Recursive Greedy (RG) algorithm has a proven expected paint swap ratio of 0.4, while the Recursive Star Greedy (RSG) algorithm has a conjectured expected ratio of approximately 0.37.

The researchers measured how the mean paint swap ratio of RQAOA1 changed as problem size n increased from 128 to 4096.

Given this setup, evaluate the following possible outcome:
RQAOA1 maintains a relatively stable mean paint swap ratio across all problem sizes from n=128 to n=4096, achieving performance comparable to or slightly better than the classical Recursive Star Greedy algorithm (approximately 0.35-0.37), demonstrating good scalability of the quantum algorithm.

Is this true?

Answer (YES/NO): NO